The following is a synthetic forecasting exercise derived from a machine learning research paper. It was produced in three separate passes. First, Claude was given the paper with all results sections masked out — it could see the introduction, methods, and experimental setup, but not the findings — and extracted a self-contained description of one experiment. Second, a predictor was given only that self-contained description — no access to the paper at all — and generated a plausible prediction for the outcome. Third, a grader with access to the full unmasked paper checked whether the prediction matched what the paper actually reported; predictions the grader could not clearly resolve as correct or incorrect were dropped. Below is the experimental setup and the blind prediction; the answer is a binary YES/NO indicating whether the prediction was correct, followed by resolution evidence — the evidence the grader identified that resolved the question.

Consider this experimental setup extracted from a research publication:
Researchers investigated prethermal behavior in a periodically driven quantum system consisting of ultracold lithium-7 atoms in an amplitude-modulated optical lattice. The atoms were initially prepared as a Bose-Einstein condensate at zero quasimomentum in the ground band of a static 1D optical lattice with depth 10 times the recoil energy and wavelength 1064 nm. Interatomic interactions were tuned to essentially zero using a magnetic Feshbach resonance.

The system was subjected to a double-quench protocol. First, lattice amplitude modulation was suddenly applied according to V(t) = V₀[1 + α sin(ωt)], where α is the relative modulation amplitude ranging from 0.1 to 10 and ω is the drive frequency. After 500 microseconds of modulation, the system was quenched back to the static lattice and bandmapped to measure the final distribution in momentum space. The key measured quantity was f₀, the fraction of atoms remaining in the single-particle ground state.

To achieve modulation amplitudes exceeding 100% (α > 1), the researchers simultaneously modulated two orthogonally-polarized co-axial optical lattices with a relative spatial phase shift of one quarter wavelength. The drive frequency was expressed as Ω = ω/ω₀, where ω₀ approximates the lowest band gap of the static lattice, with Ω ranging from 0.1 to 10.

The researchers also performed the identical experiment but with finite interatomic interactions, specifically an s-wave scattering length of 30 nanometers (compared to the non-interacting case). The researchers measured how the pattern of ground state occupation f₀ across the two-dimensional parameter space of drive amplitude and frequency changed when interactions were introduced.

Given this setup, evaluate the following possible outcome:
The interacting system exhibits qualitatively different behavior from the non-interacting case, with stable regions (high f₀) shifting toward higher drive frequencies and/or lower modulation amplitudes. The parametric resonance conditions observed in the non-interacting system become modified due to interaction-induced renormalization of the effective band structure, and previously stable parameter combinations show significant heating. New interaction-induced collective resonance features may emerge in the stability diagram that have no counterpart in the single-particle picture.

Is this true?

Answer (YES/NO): NO